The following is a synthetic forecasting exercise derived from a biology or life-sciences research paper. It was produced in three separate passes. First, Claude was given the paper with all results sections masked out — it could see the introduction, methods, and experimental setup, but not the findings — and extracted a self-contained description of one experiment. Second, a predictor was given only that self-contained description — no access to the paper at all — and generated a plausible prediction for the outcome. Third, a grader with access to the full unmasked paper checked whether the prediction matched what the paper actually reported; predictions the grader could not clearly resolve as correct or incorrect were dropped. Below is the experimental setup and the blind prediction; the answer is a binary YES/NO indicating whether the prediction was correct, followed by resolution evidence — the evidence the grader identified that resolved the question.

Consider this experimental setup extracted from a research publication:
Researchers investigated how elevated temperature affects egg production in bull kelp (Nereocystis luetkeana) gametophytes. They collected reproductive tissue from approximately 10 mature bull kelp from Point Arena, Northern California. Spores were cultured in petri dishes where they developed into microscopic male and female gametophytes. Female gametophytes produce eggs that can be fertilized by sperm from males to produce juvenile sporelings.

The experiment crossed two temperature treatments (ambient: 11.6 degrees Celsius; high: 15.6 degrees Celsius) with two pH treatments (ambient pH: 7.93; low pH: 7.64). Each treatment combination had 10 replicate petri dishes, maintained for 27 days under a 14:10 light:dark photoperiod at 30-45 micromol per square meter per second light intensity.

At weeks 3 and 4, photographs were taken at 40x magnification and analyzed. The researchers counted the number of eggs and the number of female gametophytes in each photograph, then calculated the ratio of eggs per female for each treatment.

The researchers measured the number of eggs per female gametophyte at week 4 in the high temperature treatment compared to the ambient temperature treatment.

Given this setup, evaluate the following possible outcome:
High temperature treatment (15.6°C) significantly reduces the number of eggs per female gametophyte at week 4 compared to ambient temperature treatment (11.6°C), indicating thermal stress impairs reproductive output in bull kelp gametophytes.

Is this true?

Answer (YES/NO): NO